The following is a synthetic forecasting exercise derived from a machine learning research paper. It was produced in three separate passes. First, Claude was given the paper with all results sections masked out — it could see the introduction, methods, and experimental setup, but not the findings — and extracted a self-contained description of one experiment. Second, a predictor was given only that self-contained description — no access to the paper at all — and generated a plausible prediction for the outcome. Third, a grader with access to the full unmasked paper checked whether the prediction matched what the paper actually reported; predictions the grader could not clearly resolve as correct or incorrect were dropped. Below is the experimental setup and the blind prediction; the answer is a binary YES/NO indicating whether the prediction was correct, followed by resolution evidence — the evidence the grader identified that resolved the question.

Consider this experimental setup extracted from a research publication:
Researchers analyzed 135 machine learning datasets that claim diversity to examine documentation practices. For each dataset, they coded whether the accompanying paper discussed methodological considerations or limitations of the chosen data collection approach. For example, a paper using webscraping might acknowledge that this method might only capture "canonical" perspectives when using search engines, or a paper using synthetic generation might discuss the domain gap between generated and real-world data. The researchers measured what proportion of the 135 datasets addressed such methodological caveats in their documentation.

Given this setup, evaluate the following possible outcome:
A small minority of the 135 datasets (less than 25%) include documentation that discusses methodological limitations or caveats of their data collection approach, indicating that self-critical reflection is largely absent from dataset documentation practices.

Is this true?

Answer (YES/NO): NO